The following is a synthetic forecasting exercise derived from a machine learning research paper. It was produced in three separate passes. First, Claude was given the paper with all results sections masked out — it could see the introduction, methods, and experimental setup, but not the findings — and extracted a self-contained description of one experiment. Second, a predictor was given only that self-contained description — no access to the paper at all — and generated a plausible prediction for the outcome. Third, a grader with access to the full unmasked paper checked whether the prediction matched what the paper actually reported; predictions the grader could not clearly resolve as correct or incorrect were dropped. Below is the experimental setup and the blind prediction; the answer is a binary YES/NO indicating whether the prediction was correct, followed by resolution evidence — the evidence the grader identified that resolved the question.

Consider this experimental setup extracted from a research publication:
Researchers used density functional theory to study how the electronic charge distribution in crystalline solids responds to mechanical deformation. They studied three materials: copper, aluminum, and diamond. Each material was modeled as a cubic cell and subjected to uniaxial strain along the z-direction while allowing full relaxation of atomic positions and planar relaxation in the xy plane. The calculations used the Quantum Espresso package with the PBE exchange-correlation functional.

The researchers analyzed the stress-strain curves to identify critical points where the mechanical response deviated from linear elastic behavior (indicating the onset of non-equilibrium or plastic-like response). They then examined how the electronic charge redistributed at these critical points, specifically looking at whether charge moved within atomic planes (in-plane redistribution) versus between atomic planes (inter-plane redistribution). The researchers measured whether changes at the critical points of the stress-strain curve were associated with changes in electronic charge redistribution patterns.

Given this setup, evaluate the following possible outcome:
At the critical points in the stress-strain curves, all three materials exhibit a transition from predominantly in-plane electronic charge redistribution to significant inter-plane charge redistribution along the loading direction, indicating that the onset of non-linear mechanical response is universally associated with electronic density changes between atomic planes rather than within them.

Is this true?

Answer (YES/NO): NO